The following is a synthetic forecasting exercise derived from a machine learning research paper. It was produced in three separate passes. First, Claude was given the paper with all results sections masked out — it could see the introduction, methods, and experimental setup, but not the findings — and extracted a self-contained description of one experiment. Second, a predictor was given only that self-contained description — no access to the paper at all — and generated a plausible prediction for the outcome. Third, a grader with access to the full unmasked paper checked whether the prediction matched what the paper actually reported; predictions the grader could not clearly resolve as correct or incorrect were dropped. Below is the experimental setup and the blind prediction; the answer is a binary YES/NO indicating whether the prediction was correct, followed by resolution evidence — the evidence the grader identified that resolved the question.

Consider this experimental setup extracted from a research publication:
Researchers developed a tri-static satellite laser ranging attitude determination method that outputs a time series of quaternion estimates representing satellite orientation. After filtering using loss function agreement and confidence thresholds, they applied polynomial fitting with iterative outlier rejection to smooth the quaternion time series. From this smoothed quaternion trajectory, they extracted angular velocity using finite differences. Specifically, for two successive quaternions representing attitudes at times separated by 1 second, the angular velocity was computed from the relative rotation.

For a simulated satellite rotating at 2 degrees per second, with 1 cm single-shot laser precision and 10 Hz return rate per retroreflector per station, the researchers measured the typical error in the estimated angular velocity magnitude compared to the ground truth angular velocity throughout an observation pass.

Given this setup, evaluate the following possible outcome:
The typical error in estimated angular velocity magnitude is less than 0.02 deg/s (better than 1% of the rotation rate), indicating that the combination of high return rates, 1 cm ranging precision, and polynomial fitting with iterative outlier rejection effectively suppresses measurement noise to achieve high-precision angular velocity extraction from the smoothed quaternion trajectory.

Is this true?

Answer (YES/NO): NO